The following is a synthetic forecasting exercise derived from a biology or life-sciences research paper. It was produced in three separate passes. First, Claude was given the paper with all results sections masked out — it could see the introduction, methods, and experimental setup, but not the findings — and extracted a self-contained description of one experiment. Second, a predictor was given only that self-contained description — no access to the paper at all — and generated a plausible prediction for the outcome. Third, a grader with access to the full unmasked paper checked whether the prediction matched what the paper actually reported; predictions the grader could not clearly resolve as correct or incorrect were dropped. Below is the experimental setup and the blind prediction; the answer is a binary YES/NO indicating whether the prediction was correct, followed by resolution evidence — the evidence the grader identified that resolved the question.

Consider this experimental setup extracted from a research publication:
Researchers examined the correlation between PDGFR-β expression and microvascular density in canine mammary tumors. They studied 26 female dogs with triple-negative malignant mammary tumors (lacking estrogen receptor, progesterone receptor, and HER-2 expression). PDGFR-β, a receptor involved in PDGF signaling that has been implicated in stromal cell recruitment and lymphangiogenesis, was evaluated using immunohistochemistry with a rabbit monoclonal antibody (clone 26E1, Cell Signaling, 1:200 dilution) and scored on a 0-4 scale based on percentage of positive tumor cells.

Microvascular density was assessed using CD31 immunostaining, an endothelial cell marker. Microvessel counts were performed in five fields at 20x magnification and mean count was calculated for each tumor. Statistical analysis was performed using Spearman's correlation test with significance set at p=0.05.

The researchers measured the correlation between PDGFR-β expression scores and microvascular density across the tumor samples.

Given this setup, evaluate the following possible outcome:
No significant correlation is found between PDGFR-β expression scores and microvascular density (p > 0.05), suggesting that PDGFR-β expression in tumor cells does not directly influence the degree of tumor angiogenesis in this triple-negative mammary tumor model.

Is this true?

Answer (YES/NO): NO